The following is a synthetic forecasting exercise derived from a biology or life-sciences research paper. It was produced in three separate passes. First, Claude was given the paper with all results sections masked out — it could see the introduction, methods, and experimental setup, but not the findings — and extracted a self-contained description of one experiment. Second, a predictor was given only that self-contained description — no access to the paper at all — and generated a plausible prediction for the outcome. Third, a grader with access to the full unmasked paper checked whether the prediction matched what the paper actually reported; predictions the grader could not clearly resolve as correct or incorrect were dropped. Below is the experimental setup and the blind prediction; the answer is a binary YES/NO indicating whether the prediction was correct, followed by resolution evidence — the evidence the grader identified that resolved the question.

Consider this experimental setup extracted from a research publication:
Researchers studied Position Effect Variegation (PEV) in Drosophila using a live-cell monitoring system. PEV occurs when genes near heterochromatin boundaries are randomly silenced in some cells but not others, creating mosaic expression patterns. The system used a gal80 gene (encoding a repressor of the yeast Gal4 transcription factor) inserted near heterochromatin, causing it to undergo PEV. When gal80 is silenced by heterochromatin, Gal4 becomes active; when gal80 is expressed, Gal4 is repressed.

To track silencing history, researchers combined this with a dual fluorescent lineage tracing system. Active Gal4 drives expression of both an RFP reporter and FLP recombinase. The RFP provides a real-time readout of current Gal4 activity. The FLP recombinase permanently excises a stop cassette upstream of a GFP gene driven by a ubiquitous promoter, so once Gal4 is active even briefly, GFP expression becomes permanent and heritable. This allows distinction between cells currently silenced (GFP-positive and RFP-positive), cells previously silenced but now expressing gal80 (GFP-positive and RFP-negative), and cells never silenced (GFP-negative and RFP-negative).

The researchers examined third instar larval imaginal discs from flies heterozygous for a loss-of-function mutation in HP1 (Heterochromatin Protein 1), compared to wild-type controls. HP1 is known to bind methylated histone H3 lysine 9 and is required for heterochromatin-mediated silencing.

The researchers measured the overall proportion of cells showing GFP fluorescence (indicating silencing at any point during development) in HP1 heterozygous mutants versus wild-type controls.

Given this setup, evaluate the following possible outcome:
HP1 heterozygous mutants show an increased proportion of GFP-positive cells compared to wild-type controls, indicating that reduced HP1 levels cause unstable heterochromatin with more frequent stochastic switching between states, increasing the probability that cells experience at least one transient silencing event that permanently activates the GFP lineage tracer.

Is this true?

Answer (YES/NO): NO